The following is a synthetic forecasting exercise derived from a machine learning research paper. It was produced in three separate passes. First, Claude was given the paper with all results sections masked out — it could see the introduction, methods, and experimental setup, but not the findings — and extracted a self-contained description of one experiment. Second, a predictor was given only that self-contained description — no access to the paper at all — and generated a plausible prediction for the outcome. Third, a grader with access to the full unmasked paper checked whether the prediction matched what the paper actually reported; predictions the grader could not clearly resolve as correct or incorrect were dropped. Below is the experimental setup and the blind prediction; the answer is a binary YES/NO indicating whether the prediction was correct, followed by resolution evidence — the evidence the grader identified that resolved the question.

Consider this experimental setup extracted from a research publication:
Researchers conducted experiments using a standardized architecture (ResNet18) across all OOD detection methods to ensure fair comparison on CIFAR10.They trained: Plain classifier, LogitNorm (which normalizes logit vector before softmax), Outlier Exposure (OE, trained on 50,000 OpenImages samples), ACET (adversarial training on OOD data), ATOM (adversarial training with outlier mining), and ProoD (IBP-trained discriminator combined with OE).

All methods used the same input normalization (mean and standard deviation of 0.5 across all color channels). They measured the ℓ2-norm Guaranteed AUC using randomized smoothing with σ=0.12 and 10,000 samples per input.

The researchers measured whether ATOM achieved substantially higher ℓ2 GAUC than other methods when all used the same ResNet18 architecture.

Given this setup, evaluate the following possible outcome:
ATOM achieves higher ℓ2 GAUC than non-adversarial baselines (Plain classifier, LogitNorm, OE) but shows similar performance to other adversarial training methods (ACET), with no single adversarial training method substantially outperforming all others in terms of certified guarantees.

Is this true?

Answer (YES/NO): NO